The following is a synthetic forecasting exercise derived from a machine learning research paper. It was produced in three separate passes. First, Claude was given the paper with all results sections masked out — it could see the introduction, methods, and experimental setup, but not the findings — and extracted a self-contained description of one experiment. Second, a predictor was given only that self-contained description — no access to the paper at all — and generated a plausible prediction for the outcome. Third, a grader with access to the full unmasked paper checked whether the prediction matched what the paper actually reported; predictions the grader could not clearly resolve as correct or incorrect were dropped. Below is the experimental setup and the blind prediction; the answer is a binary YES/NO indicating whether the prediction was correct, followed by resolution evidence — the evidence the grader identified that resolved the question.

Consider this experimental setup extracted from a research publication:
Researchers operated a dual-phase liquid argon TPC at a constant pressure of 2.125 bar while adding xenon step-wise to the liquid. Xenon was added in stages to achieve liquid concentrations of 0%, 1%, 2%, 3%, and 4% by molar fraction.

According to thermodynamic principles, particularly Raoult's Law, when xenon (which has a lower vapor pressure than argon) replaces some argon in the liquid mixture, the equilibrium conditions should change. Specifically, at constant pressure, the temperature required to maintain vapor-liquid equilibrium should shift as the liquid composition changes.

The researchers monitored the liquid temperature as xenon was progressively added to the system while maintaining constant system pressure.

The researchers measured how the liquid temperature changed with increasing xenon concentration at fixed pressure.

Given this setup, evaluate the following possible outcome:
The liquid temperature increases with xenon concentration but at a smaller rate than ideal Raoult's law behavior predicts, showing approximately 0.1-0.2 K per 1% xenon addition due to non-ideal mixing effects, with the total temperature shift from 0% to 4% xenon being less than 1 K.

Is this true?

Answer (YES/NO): NO